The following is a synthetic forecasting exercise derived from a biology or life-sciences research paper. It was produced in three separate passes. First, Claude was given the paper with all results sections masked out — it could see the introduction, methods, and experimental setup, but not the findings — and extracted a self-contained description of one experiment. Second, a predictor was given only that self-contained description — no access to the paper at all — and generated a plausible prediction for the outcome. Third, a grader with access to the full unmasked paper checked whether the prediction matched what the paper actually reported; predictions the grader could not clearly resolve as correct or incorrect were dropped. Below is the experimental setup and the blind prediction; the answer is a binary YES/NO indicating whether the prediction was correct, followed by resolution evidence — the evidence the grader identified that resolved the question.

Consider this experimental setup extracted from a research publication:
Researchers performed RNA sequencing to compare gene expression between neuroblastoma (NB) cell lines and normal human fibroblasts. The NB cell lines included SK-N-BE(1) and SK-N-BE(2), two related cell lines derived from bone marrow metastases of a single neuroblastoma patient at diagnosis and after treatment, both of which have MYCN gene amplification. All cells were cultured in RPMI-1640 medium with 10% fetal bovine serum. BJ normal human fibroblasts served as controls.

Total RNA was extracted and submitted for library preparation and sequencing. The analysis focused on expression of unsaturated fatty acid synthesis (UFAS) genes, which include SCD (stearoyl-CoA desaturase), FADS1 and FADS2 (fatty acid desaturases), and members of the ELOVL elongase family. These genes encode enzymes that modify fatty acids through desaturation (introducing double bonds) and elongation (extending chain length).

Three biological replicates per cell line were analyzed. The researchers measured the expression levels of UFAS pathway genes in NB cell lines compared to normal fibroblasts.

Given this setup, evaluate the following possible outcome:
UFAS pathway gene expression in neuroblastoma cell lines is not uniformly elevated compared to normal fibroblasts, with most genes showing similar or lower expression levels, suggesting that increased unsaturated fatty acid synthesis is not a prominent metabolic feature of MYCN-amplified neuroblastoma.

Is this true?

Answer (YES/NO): NO